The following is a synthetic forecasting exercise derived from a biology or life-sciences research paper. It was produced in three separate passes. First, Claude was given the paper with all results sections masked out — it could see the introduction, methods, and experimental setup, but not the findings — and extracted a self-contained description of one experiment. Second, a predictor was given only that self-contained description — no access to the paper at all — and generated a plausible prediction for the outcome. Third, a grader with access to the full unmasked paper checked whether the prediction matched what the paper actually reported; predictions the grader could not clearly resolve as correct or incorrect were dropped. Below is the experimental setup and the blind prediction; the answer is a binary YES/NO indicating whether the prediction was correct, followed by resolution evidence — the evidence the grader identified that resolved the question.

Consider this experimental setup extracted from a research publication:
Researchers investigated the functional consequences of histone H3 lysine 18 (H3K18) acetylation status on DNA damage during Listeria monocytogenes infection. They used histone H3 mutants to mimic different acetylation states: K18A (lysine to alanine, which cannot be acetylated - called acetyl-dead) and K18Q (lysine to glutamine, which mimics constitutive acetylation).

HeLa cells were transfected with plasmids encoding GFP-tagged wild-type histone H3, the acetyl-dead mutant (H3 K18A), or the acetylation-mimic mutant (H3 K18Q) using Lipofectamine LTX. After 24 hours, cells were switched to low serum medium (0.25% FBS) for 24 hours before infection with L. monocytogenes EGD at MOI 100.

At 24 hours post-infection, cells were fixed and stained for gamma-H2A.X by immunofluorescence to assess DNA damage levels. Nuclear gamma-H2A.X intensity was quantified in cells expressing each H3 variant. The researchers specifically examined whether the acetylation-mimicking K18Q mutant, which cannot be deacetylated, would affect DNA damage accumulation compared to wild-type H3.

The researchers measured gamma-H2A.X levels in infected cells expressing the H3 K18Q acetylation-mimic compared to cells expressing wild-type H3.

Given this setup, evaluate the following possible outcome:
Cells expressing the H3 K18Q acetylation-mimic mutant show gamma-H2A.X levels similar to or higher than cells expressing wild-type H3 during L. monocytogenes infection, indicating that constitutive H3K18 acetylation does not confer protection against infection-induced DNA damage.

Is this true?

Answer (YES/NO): YES